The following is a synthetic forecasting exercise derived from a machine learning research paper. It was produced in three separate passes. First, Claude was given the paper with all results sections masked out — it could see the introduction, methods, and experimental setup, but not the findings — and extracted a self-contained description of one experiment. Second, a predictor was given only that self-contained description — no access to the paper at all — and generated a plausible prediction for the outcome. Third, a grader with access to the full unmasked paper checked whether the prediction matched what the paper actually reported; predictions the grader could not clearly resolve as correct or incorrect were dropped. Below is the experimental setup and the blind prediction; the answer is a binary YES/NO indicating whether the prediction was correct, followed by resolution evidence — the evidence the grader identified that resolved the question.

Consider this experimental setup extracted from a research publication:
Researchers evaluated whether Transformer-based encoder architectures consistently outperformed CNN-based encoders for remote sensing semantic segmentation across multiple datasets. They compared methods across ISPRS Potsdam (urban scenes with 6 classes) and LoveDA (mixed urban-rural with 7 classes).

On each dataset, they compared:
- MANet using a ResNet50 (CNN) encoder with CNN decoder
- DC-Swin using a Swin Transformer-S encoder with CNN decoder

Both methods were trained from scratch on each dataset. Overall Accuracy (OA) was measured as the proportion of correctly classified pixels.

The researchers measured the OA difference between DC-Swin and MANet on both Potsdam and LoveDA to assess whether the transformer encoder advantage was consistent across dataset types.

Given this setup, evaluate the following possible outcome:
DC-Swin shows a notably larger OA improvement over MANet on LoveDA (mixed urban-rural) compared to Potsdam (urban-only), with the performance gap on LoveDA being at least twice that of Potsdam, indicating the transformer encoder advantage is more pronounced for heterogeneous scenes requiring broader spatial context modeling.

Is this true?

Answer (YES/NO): YES